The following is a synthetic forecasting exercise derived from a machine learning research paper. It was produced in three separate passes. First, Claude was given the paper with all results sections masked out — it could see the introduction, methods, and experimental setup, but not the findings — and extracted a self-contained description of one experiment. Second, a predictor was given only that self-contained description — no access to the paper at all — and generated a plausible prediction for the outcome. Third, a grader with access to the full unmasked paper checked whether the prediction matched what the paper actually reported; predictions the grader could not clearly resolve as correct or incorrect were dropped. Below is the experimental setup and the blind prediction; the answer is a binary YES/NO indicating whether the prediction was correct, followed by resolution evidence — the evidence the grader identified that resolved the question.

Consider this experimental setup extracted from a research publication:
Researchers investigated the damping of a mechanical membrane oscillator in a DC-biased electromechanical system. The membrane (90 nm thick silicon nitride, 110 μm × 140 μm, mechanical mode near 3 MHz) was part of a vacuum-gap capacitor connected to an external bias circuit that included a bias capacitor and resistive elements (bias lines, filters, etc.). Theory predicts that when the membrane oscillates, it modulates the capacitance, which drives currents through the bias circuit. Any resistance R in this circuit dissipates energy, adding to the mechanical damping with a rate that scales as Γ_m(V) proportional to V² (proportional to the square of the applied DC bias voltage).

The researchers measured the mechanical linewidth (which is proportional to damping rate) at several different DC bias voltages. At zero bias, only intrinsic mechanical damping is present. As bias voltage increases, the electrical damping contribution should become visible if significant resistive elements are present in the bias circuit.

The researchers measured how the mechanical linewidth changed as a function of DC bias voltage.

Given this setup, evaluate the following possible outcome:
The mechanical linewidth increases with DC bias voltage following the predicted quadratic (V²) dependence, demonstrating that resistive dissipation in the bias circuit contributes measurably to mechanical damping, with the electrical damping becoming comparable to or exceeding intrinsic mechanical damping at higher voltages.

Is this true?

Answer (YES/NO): NO